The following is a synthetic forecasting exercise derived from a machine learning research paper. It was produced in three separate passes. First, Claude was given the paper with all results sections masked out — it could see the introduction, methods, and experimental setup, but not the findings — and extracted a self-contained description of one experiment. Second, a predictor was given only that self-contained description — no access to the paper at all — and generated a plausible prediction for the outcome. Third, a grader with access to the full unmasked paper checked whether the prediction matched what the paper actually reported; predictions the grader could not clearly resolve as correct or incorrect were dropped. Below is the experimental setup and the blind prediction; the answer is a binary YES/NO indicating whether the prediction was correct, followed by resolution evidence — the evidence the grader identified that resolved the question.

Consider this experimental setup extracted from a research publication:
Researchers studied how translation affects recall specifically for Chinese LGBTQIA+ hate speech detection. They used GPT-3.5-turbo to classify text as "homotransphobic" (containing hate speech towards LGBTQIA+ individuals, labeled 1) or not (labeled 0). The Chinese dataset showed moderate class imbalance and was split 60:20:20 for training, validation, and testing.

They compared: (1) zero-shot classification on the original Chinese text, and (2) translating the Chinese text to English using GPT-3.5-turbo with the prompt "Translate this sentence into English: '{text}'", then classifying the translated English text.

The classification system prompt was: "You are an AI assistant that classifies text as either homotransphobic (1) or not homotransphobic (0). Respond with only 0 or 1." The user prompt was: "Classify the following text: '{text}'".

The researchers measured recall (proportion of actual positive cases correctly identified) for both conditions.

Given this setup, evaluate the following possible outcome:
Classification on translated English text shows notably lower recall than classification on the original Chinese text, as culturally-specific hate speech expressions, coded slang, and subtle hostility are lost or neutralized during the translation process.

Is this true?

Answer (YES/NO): YES